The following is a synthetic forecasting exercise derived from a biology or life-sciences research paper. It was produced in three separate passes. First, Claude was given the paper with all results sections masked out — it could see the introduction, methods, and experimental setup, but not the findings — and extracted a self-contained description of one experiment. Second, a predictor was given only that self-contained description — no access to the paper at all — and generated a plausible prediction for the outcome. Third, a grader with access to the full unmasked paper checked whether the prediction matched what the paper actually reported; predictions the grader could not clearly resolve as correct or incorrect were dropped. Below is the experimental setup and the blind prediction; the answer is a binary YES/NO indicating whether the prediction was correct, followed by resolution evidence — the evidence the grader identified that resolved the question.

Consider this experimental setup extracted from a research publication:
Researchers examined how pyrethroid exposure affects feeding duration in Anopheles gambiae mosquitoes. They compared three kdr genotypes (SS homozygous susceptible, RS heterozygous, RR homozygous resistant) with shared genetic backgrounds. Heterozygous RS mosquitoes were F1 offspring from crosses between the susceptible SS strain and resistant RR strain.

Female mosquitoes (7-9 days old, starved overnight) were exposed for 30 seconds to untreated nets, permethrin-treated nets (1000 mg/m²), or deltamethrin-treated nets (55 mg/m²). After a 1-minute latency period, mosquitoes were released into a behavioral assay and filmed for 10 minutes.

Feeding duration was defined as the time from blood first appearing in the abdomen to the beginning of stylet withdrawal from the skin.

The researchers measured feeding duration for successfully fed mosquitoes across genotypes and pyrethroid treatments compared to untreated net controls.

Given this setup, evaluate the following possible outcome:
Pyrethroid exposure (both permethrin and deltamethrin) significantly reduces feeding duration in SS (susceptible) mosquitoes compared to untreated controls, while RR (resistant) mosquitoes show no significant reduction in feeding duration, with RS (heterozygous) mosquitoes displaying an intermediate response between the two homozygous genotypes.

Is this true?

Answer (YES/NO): NO